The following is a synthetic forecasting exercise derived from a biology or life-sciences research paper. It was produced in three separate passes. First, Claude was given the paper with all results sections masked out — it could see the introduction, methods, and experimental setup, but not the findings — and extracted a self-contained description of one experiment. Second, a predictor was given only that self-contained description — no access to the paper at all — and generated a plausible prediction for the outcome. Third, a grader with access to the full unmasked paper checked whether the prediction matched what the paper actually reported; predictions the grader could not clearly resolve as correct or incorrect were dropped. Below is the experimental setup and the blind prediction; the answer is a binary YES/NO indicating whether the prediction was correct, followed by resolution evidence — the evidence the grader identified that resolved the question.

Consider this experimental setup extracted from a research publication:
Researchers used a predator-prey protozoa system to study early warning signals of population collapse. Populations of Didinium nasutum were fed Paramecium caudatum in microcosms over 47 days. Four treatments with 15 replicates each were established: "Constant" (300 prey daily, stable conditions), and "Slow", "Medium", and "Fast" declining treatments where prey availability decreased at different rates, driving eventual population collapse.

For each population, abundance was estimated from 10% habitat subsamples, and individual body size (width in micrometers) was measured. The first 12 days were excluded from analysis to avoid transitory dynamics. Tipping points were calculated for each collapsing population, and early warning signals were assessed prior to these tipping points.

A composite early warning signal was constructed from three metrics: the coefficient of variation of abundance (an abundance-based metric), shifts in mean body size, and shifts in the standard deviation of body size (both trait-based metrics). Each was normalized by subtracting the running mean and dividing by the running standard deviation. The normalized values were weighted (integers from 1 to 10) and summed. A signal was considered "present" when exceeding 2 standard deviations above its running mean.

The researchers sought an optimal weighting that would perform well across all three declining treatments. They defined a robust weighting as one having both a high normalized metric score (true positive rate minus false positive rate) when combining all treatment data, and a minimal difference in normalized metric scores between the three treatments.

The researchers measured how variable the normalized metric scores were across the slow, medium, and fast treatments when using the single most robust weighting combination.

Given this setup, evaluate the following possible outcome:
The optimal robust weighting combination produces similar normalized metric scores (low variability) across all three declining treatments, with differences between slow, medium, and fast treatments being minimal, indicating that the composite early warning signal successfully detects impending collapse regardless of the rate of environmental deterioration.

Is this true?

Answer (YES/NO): NO